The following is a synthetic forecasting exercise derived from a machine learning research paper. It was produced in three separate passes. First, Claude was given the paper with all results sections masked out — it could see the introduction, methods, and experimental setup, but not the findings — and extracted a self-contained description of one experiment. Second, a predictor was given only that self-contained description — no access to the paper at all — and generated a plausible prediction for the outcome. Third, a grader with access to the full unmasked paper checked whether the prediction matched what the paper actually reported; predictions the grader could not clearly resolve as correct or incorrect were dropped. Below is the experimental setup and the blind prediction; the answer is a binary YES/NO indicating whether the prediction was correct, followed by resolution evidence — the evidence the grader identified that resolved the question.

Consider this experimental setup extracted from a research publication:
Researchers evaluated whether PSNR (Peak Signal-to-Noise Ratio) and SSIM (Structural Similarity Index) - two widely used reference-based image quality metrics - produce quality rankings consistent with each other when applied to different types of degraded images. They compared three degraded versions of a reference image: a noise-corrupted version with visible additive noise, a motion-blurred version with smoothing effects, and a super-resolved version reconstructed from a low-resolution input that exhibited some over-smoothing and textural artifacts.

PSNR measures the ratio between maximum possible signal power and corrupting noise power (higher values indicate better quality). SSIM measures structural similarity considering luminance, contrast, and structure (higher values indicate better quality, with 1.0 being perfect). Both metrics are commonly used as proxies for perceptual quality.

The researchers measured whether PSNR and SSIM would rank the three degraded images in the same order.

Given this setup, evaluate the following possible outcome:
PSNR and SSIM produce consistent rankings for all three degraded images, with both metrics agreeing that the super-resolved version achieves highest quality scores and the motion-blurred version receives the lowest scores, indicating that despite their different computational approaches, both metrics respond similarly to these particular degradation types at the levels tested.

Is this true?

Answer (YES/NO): NO